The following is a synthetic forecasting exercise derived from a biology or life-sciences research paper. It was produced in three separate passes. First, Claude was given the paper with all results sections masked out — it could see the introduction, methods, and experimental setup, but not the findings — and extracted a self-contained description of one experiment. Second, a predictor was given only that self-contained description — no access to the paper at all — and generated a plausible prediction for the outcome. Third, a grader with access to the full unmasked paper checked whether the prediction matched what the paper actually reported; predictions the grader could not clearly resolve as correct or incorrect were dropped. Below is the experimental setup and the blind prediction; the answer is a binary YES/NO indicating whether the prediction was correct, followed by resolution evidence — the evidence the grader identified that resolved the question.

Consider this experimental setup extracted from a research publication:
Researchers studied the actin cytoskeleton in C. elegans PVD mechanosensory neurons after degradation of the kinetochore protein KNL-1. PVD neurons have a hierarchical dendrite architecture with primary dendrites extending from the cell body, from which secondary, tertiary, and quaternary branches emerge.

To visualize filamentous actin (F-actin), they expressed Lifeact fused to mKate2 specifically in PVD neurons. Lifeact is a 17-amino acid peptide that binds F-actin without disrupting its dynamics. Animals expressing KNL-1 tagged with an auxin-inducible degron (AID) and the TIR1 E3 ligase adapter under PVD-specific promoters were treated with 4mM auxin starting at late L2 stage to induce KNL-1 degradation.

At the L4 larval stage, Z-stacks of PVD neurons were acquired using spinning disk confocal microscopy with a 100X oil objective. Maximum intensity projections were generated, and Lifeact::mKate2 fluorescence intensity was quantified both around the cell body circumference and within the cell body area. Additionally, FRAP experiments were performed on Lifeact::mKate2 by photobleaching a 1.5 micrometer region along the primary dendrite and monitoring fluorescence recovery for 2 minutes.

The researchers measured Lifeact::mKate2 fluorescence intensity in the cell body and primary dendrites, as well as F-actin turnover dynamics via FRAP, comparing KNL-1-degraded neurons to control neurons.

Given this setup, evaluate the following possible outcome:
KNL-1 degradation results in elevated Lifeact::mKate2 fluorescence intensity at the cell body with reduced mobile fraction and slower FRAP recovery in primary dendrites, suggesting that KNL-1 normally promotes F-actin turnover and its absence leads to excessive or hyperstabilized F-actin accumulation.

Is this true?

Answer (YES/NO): YES